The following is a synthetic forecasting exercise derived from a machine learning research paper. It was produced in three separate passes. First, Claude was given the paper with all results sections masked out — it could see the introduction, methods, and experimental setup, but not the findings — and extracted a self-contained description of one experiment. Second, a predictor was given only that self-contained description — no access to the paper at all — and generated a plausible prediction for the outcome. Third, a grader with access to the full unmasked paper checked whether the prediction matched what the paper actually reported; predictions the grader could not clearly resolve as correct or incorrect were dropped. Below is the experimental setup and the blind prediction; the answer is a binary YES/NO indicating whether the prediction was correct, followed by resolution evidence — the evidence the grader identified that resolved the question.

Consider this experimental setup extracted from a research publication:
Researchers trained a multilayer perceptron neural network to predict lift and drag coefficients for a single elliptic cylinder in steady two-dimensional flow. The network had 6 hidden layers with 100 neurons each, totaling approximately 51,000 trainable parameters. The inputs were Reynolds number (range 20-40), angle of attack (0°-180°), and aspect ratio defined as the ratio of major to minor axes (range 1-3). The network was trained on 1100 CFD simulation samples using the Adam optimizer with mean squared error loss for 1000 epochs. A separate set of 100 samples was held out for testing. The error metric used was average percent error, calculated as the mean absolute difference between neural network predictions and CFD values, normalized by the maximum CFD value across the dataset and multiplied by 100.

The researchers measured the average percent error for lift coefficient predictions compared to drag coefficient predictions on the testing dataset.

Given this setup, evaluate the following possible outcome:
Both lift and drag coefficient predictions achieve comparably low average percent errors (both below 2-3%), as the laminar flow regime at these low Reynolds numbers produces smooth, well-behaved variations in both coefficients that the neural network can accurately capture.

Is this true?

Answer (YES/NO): NO